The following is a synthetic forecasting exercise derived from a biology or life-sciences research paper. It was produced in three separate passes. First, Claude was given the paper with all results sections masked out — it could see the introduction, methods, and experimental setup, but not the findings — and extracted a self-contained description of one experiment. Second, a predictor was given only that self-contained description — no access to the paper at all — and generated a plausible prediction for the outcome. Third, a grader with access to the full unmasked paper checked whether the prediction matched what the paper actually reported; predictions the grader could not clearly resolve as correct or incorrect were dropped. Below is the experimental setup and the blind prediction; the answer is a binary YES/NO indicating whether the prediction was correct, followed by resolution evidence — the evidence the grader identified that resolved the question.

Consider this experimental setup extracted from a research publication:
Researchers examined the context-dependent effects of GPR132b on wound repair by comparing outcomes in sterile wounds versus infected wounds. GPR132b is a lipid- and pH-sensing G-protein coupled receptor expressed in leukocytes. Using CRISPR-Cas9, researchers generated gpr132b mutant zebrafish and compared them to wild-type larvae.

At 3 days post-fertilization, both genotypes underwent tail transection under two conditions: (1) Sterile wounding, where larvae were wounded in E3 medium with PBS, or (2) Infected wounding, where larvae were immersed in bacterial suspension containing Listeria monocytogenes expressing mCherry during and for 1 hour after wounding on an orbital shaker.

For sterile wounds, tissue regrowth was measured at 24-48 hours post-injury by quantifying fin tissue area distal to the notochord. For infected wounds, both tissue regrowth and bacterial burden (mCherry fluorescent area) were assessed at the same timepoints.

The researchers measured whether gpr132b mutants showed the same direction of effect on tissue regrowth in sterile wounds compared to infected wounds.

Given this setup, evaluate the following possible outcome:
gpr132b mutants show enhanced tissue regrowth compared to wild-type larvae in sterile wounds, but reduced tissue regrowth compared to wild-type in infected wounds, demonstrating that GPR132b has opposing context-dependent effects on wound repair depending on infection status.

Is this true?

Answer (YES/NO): YES